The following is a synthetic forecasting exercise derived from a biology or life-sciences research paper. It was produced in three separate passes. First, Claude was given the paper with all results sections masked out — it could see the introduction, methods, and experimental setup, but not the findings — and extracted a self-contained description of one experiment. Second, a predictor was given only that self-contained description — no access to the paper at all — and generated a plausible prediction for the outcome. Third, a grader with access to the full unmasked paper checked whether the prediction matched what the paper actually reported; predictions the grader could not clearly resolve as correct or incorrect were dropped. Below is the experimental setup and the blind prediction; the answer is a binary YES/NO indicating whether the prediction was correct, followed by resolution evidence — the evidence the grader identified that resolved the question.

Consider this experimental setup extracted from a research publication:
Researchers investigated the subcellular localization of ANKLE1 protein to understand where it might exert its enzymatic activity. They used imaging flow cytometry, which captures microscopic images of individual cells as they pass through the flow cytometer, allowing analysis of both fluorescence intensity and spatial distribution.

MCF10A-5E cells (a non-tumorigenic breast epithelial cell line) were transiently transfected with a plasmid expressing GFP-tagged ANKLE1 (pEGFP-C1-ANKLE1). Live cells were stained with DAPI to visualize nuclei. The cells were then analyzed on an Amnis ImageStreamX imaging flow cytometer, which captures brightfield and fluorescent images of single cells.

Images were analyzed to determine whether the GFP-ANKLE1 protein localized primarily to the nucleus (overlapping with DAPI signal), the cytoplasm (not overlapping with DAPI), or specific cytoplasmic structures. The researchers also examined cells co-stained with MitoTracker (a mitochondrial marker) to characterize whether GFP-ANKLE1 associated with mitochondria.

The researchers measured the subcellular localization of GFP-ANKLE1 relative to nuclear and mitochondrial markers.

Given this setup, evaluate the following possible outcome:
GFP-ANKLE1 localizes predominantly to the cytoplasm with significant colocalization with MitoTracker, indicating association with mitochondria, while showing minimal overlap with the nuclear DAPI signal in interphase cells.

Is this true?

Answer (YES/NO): YES